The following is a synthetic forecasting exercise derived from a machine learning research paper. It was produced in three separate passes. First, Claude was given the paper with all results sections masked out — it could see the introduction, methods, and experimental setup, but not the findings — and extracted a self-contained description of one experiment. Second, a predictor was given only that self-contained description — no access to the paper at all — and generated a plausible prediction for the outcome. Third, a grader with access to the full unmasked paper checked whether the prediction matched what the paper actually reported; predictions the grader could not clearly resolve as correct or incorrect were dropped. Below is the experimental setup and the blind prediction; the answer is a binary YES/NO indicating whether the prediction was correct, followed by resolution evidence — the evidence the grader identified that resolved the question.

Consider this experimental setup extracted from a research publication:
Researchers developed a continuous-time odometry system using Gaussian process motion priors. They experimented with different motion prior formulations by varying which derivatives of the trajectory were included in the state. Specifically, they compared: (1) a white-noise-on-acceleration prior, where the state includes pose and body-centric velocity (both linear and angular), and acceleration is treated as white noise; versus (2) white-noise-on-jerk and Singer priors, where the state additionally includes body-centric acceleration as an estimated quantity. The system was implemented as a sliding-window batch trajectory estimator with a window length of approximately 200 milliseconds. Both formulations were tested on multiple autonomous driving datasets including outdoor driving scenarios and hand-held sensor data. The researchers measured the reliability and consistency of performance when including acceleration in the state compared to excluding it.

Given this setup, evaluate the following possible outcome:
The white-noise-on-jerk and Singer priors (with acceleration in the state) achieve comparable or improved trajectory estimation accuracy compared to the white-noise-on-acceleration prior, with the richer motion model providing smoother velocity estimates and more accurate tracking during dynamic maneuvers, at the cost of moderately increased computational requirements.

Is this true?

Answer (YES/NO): NO